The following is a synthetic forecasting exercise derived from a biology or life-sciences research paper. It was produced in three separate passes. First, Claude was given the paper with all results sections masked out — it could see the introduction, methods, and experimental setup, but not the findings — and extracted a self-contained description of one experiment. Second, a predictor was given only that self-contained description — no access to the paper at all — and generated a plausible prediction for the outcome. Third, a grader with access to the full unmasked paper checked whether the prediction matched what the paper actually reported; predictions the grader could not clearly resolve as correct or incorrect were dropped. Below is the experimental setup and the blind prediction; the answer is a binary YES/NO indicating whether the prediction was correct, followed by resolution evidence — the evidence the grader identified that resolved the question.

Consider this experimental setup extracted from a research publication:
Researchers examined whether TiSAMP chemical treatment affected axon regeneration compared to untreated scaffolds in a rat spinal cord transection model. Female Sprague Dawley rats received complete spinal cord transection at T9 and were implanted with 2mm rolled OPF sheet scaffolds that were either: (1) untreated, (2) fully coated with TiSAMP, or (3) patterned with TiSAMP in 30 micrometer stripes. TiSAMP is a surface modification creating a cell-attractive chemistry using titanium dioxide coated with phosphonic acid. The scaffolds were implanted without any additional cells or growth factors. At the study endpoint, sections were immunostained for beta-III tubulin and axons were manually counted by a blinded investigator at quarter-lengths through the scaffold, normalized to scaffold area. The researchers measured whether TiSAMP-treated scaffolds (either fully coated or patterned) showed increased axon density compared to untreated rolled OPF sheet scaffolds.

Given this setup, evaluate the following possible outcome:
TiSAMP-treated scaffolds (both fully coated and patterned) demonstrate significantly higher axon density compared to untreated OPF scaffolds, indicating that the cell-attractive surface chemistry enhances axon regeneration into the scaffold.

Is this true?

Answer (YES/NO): NO